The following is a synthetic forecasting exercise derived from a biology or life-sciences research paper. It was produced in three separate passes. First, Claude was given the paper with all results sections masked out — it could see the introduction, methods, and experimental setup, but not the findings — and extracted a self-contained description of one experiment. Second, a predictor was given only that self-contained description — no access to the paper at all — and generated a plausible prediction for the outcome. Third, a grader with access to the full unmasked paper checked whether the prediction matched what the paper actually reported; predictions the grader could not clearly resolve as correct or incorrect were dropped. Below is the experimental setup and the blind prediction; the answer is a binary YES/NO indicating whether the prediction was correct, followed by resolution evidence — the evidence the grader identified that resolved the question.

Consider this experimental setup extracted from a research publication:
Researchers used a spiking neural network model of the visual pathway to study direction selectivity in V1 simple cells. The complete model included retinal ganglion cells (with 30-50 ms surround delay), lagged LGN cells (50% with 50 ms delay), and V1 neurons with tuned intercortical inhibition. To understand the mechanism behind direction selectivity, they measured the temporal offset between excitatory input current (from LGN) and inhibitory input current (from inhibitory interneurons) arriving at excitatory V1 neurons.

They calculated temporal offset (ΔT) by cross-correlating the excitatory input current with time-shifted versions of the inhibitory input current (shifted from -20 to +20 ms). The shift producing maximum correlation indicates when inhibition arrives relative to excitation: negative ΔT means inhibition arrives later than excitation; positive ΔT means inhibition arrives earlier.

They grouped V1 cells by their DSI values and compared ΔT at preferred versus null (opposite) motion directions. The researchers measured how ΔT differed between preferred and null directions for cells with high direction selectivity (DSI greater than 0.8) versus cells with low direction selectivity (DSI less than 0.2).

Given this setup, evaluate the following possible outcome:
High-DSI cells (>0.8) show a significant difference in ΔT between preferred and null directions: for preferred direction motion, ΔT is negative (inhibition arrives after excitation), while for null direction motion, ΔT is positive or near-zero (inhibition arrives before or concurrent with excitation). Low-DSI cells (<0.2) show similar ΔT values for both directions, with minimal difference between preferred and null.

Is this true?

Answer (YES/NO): YES